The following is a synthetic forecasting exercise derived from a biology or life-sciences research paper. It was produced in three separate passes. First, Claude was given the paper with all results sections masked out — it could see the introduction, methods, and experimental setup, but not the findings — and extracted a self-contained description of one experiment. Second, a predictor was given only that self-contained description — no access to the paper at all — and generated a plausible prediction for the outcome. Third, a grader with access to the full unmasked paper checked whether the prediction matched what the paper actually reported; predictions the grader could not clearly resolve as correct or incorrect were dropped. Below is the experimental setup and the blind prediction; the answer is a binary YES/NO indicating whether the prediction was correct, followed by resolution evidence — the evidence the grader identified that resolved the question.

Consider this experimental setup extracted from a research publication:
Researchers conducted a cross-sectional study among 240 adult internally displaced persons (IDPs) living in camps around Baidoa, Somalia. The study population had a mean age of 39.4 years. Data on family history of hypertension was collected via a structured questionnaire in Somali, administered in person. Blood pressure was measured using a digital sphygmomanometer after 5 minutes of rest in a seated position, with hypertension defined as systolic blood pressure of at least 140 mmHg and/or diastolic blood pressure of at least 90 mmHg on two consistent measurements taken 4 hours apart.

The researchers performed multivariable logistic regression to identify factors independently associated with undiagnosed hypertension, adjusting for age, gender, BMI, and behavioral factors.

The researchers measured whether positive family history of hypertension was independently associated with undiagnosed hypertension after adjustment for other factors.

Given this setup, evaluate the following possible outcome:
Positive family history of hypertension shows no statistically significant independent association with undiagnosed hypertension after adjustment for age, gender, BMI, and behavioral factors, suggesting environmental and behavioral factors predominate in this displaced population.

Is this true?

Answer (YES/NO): YES